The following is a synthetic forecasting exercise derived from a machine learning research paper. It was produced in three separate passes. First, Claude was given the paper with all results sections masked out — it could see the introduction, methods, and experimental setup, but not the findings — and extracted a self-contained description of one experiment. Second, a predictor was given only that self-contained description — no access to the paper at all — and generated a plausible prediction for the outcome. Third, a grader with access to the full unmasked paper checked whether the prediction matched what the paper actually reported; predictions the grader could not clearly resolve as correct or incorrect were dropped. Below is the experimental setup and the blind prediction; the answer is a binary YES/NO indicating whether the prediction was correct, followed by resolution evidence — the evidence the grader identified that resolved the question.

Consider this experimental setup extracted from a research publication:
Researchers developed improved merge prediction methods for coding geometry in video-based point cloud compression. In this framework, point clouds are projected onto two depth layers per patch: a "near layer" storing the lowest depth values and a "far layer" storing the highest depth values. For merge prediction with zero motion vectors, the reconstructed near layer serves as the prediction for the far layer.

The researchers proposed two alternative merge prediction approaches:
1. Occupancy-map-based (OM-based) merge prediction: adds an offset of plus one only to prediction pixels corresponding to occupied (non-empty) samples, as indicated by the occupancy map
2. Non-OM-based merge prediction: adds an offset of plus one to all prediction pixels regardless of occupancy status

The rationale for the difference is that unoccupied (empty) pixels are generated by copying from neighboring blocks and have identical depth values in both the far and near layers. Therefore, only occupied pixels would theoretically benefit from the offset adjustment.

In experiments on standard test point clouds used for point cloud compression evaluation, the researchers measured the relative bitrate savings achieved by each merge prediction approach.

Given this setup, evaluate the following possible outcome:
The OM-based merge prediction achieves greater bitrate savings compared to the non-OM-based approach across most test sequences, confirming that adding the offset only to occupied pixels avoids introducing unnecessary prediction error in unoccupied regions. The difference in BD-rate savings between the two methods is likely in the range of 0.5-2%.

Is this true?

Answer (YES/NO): NO